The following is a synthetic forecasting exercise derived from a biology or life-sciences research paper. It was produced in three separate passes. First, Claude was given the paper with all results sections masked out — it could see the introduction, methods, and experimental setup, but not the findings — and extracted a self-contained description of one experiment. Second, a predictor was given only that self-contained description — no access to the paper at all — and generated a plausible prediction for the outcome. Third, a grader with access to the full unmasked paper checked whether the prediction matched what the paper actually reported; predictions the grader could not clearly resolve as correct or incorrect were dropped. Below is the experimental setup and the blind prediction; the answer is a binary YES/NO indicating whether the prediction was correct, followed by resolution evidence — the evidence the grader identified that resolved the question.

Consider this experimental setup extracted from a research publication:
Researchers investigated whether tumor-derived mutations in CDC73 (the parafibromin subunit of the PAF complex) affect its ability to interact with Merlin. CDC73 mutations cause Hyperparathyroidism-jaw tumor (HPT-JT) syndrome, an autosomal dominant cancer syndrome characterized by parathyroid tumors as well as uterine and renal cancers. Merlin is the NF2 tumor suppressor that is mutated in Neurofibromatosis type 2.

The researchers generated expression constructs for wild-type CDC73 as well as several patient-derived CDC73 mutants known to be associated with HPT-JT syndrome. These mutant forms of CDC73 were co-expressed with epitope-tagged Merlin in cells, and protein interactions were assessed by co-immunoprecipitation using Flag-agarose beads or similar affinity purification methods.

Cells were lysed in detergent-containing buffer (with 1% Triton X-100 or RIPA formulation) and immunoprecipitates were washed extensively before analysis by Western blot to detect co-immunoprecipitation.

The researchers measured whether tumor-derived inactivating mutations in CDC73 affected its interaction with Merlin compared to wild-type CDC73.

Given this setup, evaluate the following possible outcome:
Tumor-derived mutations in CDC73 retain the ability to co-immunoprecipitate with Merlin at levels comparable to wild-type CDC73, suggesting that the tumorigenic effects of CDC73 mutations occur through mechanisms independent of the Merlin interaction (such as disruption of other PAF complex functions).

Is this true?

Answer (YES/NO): NO